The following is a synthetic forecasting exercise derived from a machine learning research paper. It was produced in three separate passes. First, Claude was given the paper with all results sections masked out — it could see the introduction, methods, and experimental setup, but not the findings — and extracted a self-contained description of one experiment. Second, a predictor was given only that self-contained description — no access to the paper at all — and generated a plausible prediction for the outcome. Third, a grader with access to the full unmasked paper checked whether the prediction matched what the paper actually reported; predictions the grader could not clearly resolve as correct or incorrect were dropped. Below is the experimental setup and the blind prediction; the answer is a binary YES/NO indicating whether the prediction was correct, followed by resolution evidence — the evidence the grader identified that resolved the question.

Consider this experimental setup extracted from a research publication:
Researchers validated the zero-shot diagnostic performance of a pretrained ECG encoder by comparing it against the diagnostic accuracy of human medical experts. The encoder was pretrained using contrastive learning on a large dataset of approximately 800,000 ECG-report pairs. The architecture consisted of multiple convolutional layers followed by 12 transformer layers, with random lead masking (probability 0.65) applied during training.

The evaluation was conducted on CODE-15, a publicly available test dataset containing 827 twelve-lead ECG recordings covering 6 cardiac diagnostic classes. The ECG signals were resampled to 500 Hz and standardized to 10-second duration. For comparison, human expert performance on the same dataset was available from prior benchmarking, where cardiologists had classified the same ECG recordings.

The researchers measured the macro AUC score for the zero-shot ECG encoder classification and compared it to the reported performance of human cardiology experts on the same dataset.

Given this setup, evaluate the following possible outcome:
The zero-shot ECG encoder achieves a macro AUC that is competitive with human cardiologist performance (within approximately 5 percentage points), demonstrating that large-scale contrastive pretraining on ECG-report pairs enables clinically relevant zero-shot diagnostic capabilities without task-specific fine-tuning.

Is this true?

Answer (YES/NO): NO